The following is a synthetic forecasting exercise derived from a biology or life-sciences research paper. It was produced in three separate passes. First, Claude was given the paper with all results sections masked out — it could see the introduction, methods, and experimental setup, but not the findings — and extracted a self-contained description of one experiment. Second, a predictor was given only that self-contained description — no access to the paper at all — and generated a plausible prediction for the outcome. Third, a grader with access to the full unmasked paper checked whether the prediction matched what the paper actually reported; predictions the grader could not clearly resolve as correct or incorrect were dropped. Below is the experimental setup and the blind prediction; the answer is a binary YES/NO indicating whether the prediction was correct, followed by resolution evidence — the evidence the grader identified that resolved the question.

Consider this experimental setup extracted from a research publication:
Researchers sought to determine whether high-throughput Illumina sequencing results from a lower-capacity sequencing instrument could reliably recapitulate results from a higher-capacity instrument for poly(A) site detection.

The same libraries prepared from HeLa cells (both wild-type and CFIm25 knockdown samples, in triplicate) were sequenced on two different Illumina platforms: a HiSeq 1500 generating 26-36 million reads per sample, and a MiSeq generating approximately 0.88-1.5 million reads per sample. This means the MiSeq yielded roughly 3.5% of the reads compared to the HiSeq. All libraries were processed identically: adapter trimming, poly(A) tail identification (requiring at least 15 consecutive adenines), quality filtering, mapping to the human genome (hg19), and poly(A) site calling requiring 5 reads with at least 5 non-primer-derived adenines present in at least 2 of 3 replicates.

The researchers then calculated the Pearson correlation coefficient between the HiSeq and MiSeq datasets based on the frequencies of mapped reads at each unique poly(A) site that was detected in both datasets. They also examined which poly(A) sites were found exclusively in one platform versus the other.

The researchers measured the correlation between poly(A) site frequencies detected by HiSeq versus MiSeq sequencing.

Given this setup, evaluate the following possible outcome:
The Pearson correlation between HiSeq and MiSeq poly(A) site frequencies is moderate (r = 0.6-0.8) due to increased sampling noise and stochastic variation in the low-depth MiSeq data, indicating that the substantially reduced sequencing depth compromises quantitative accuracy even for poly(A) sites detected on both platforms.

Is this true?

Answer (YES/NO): NO